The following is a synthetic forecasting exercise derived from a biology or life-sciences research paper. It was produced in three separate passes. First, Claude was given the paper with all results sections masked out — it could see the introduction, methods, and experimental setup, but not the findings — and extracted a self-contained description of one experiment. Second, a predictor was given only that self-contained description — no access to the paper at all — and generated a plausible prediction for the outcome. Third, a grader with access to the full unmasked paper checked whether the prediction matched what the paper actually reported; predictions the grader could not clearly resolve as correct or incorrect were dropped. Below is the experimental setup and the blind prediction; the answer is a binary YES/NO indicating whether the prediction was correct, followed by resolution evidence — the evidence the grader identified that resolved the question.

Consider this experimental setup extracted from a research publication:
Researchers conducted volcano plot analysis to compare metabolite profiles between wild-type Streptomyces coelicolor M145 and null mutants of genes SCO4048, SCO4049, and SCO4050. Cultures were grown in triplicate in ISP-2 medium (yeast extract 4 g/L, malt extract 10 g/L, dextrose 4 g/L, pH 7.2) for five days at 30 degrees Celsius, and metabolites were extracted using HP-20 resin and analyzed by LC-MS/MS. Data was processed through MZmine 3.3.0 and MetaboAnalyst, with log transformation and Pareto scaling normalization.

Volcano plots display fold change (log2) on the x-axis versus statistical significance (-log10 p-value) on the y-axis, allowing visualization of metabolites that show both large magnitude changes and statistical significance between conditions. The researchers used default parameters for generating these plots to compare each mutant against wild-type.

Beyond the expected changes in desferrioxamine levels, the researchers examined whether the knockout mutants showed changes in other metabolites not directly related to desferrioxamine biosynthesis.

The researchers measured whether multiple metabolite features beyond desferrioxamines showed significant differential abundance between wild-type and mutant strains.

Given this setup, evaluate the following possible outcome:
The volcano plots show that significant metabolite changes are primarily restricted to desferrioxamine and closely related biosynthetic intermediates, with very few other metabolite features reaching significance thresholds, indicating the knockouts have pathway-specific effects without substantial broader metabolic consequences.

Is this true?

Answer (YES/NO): YES